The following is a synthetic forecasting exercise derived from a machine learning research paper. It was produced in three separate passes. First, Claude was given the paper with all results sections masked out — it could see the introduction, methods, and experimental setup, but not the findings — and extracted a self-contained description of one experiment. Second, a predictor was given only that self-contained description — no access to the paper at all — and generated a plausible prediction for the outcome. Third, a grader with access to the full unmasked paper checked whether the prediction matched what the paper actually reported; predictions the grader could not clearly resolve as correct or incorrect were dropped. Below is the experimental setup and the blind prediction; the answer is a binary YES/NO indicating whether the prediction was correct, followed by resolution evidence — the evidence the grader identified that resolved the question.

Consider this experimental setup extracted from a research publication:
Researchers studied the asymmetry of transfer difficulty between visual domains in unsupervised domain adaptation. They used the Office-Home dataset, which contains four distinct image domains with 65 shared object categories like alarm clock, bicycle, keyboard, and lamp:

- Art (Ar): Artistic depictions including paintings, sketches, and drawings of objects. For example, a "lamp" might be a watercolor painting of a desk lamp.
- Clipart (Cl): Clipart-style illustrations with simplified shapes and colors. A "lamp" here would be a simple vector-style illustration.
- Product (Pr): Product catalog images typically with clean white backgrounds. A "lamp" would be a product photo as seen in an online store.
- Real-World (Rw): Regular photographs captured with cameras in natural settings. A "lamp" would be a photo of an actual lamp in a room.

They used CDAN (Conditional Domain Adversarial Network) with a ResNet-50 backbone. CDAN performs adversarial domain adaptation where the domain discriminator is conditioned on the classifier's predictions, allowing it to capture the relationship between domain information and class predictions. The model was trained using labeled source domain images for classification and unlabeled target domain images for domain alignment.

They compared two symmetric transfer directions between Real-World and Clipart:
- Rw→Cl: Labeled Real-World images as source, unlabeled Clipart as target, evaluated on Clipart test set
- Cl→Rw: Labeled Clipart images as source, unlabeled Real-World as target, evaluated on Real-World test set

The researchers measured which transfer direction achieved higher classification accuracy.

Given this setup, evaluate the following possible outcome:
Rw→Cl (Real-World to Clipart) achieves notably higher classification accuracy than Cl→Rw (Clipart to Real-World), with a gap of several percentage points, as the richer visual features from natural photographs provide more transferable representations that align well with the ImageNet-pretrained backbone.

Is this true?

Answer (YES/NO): NO